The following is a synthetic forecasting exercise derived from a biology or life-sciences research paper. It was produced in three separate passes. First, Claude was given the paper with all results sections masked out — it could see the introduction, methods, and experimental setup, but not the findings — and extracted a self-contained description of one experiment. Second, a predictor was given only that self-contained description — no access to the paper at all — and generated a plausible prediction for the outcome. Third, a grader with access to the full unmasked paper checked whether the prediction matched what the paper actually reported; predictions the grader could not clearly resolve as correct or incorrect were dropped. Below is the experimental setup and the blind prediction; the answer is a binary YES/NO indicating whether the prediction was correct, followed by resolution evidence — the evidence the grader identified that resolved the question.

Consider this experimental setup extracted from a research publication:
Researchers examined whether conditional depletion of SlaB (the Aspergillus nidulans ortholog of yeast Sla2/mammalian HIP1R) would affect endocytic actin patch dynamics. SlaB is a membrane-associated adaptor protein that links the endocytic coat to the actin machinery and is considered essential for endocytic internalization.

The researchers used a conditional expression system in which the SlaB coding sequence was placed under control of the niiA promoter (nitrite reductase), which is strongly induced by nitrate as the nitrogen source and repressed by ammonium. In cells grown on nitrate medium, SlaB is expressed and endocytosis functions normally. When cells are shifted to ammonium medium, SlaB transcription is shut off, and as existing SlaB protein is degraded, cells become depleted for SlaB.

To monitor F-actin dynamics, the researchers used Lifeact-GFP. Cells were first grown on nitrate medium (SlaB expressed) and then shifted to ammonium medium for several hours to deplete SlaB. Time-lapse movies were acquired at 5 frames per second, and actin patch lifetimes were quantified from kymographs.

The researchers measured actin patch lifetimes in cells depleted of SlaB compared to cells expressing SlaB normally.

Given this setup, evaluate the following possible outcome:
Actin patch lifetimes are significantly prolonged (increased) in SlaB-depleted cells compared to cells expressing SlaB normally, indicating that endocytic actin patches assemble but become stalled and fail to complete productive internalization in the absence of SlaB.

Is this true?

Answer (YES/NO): YES